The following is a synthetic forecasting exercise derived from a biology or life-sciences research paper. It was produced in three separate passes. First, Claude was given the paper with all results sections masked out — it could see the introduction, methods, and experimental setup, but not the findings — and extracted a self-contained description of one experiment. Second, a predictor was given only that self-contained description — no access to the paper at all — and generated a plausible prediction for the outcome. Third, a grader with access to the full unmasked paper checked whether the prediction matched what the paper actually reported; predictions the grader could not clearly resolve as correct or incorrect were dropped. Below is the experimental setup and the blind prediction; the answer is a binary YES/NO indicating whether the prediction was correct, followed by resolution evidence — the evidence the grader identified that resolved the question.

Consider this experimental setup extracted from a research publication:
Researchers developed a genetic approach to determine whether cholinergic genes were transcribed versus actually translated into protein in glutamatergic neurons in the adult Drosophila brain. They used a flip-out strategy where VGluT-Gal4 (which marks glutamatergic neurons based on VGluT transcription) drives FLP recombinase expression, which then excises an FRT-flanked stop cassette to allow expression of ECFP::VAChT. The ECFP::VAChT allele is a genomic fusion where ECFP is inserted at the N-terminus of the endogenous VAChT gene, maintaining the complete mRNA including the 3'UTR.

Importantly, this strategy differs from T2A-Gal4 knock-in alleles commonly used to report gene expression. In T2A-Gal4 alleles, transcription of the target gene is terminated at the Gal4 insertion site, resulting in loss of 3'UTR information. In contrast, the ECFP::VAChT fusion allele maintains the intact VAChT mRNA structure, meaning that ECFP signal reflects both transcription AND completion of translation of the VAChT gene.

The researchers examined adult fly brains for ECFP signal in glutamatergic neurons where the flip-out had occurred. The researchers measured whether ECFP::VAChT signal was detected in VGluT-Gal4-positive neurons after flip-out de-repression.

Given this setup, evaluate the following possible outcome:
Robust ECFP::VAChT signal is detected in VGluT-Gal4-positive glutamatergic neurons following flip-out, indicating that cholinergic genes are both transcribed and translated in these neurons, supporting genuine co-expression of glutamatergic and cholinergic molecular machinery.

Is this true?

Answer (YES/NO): NO